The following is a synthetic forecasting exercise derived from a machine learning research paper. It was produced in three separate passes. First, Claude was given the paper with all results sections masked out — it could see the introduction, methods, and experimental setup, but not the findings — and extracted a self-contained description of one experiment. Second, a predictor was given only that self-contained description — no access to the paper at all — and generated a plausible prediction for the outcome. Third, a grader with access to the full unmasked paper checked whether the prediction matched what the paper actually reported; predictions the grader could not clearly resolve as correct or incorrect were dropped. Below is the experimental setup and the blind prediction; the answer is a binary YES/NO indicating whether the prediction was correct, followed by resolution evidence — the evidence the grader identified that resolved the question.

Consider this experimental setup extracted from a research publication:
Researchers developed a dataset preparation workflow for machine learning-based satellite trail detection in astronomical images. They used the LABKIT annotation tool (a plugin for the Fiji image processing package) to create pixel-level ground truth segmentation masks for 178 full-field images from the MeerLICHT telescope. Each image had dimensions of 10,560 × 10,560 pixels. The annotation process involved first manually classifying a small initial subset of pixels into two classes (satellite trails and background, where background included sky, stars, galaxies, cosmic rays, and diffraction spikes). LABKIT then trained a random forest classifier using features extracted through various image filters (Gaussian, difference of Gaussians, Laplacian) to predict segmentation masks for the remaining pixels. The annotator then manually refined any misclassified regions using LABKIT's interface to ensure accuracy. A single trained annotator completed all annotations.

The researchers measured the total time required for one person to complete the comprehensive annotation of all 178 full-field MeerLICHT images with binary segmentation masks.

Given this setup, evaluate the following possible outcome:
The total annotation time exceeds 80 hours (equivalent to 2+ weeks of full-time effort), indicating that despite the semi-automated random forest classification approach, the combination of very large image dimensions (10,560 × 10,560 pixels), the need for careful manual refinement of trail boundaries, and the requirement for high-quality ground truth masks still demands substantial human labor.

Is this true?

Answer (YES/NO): NO